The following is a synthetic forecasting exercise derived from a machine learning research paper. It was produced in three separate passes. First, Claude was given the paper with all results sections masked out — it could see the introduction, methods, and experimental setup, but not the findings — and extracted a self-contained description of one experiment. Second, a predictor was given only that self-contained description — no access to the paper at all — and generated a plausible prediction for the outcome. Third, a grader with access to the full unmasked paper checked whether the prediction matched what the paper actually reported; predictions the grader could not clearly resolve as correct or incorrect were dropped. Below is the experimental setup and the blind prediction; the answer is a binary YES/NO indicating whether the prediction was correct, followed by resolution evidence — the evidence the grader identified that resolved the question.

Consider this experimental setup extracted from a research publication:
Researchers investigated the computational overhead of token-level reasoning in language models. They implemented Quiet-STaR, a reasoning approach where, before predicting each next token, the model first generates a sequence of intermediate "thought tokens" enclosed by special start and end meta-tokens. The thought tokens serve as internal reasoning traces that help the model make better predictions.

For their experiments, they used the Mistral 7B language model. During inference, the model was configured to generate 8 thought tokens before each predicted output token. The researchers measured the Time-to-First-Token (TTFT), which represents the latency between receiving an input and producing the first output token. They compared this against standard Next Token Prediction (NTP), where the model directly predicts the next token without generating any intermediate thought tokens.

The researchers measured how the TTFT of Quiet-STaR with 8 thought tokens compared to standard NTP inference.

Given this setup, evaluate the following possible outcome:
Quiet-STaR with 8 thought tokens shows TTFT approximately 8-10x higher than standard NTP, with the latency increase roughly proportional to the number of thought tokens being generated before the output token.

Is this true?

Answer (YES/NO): NO